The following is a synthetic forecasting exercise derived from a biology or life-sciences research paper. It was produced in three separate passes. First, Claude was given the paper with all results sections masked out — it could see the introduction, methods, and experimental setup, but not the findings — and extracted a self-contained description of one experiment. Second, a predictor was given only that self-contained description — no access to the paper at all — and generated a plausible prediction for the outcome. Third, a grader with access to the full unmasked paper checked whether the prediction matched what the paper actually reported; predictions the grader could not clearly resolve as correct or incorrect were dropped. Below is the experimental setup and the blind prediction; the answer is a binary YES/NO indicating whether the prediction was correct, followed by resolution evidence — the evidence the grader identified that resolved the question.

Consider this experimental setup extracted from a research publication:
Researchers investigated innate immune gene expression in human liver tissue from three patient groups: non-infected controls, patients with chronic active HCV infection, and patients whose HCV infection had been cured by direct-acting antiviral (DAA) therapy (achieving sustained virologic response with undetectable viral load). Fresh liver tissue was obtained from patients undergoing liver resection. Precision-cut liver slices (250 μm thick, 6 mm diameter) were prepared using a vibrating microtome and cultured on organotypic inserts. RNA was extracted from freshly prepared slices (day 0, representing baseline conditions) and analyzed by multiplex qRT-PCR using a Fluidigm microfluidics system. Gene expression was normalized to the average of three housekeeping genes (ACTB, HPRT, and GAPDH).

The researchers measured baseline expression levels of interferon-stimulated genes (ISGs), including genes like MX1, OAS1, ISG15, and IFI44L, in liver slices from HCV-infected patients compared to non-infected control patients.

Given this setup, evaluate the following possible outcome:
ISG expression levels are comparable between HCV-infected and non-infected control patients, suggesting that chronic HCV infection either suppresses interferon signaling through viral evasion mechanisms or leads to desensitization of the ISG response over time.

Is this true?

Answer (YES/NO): NO